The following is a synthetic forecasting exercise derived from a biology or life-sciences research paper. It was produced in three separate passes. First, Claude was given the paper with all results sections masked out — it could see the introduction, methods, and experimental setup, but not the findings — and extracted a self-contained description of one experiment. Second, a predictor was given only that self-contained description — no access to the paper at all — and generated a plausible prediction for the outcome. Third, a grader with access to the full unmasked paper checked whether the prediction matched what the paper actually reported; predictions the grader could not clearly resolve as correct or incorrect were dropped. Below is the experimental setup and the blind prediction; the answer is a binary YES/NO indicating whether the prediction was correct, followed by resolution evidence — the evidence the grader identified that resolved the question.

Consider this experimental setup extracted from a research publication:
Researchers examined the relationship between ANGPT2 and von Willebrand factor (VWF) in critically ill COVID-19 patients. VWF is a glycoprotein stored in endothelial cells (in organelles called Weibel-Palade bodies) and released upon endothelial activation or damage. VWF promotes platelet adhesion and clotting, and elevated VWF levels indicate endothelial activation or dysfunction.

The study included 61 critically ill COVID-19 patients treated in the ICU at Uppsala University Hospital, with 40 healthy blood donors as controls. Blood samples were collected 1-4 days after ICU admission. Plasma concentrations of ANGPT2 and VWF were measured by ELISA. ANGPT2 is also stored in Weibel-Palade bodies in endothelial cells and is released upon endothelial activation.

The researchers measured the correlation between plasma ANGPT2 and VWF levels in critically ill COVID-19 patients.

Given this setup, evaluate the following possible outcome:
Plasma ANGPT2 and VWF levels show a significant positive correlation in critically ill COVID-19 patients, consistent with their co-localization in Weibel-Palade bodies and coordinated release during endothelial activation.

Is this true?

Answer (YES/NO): YES